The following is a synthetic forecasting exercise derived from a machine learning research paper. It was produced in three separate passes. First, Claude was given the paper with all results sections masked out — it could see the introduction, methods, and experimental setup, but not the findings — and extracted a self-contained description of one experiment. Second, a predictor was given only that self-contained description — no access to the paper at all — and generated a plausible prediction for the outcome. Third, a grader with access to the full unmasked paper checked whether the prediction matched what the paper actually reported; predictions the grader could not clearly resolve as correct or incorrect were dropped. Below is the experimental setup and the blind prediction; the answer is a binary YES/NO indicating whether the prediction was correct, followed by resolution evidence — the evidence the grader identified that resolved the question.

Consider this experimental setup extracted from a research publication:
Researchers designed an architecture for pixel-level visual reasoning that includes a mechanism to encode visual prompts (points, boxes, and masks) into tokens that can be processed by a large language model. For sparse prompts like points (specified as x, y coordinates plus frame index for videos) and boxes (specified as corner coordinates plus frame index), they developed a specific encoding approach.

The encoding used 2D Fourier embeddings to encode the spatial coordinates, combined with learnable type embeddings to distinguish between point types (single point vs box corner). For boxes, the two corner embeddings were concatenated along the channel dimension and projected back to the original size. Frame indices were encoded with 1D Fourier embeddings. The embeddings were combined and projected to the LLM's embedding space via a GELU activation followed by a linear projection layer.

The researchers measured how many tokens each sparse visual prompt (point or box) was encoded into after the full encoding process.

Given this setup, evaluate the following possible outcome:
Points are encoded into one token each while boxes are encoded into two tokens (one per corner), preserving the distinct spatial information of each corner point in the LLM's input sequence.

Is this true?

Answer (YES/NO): NO